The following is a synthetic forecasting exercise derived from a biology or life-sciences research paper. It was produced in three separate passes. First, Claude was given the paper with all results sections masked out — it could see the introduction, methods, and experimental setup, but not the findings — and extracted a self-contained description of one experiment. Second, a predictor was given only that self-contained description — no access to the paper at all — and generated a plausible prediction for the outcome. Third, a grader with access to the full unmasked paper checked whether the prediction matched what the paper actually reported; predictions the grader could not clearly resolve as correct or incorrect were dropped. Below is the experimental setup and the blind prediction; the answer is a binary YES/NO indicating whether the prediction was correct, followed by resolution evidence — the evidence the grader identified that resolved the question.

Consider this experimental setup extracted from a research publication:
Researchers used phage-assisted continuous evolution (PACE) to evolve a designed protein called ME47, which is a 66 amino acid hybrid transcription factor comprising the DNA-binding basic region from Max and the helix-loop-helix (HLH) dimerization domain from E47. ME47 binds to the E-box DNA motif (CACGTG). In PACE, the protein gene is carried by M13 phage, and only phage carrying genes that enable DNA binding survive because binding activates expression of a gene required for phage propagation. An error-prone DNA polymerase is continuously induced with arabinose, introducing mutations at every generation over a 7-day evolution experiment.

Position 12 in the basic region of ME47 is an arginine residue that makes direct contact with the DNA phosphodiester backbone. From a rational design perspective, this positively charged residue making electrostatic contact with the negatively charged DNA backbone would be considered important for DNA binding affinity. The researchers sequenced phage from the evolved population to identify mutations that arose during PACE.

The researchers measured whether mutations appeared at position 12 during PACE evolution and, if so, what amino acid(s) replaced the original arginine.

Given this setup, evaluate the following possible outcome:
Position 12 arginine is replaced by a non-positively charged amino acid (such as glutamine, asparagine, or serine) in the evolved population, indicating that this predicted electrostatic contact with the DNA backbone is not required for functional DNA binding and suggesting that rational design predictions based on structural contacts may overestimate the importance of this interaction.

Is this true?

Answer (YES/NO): YES